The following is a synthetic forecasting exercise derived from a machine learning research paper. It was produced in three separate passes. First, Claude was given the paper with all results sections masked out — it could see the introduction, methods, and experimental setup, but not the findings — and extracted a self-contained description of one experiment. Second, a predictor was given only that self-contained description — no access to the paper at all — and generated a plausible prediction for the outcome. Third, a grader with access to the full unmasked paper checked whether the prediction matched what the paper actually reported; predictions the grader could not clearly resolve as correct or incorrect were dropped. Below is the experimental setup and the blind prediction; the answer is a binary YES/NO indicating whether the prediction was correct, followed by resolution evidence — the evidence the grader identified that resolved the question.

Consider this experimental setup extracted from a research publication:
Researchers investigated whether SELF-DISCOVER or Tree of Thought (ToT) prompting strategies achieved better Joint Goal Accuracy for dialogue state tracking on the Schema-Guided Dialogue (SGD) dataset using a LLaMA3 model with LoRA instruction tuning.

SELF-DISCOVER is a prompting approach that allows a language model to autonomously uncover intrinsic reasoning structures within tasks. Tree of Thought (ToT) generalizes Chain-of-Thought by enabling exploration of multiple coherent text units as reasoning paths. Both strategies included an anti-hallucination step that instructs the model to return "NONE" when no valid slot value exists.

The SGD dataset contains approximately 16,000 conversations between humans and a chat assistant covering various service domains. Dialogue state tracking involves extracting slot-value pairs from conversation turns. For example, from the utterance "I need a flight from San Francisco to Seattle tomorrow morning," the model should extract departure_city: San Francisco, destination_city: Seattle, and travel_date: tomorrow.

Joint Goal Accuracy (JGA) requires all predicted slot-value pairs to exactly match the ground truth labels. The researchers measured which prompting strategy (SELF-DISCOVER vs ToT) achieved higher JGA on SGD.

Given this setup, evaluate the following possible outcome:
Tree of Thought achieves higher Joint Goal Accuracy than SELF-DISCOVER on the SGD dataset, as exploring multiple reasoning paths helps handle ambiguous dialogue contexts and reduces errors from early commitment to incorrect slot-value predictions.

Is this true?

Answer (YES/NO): YES